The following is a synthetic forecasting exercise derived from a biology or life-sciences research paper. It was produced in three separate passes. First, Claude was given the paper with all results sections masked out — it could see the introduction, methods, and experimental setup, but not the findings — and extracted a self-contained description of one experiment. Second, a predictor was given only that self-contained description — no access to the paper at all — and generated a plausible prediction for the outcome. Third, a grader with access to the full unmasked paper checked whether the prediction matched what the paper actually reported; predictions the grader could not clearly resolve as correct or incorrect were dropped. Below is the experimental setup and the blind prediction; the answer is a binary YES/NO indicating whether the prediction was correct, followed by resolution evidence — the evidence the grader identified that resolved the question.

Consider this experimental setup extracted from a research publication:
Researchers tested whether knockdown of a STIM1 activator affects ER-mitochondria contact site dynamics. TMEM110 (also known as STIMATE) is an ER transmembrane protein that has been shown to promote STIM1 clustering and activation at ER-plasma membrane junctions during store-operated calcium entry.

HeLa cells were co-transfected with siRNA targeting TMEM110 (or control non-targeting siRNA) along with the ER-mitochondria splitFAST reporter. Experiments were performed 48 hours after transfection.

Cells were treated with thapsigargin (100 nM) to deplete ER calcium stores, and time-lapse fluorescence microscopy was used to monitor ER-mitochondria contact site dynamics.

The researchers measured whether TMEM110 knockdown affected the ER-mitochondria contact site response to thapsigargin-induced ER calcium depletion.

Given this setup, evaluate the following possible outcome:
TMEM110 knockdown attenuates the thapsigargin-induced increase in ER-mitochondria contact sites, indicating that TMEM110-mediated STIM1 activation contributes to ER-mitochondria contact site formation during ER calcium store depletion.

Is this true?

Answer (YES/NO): YES